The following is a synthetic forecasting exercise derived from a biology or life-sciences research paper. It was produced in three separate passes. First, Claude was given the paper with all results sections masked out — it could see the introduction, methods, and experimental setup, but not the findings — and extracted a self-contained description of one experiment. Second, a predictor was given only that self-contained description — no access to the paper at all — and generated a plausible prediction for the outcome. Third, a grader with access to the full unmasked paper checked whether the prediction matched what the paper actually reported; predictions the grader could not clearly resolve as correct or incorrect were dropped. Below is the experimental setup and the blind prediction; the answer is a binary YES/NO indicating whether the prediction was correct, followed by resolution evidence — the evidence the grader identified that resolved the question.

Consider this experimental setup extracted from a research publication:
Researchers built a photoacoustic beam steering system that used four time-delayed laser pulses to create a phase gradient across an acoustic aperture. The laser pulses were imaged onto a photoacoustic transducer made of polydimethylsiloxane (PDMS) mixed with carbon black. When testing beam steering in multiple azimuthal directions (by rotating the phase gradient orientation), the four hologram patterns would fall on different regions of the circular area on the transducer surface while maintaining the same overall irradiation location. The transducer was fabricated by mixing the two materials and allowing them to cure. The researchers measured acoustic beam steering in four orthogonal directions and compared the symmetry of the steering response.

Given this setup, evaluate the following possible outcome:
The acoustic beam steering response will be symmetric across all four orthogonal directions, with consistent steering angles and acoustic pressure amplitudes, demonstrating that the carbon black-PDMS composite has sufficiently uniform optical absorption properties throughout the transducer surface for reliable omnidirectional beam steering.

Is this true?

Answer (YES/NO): NO